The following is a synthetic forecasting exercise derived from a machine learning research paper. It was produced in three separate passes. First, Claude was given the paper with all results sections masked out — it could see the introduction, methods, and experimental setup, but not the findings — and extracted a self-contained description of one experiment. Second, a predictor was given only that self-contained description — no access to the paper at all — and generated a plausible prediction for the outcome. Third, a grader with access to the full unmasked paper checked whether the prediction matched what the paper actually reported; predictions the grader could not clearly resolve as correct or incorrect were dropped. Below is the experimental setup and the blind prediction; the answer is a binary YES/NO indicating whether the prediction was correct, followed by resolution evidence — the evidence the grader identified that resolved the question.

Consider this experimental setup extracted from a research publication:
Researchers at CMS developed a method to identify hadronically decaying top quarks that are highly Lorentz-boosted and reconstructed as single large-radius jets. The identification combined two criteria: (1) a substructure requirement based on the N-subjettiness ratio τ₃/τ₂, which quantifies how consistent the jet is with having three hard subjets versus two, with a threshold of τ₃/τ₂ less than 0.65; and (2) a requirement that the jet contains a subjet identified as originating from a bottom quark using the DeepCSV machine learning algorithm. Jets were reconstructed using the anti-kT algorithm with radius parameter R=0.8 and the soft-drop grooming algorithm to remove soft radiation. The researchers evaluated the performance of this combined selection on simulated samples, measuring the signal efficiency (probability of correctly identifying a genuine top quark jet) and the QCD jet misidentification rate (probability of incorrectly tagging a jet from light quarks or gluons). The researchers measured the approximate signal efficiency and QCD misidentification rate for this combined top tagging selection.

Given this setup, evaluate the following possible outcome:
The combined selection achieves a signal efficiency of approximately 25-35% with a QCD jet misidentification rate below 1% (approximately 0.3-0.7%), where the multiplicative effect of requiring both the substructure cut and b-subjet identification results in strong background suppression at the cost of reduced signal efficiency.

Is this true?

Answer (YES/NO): NO